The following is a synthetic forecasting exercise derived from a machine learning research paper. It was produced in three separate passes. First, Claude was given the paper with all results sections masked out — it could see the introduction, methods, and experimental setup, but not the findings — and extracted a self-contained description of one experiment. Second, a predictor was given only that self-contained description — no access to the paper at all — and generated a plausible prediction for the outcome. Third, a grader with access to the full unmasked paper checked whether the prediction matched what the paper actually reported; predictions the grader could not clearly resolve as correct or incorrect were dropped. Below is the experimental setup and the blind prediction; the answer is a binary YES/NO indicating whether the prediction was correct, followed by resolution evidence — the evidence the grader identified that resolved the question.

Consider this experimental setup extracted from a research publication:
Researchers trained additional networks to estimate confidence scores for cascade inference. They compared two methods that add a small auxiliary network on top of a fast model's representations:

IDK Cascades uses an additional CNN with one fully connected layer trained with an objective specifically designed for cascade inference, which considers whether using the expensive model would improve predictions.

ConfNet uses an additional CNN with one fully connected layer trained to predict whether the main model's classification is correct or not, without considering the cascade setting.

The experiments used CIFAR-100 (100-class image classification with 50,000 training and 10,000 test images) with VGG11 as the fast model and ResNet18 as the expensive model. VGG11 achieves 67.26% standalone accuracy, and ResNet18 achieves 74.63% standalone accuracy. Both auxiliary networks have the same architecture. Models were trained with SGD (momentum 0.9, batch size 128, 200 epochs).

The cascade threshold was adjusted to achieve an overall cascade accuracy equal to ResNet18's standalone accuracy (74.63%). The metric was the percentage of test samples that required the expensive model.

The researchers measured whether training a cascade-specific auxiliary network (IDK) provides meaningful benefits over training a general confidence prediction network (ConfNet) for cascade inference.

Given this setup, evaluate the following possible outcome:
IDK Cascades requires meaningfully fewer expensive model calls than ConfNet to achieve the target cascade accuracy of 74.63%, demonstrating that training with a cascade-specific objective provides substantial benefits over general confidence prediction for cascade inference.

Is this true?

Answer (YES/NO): YES